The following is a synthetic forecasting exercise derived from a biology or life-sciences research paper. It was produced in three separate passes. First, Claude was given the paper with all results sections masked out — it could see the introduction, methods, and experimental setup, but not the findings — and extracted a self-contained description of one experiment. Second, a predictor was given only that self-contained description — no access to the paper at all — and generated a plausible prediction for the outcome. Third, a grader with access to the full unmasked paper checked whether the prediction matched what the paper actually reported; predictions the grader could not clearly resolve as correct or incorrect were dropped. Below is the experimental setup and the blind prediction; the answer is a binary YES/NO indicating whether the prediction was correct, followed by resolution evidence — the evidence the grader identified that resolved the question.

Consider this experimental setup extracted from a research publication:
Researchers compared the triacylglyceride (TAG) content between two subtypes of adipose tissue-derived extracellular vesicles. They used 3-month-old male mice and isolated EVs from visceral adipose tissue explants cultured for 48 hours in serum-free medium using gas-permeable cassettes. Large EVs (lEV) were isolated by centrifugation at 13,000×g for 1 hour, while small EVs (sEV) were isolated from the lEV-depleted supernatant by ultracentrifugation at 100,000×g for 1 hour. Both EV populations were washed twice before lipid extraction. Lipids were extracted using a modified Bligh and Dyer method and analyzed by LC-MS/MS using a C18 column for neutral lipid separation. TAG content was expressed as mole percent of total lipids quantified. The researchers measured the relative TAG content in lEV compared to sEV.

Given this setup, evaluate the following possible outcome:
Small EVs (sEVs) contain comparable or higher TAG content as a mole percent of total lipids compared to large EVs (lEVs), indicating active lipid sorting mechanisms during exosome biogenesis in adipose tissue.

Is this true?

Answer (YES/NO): NO